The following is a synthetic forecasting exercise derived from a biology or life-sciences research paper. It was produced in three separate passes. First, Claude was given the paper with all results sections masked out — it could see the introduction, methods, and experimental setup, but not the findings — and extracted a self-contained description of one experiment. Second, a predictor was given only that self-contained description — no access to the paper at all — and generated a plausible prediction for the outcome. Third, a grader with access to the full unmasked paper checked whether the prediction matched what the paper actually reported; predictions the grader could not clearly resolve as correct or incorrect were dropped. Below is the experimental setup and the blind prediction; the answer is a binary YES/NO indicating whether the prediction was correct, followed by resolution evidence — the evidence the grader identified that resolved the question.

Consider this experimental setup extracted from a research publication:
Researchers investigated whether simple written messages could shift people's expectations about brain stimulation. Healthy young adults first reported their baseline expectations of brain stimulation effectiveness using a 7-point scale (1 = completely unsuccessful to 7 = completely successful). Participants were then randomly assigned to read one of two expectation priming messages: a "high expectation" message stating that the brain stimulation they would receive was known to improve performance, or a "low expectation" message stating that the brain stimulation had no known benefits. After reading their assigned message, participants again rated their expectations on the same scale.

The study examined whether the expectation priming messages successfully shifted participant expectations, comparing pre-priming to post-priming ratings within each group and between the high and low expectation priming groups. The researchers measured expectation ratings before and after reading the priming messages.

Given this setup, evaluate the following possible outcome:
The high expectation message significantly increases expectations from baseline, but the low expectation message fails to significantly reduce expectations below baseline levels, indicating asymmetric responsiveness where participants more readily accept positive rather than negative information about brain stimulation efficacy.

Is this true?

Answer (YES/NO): NO